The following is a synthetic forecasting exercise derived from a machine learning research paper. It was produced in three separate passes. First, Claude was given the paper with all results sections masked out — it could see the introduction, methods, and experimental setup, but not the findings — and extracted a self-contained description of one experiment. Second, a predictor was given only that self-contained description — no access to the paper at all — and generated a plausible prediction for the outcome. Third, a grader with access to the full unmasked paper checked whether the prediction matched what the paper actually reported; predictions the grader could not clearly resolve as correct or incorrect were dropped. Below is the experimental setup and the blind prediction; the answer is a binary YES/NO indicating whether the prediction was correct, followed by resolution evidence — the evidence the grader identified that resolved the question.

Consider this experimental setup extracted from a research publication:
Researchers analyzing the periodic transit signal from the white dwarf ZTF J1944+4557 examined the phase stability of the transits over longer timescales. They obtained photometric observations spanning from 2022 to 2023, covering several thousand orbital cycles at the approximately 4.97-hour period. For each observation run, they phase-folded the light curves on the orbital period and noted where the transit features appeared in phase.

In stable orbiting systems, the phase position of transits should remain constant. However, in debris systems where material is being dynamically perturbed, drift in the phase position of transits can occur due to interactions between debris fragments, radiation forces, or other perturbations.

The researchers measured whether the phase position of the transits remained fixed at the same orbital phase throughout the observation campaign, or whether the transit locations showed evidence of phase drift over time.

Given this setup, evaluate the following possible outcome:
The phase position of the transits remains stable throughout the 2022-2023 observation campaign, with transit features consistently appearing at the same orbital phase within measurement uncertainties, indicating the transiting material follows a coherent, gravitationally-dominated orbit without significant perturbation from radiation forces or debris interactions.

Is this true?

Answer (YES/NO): NO